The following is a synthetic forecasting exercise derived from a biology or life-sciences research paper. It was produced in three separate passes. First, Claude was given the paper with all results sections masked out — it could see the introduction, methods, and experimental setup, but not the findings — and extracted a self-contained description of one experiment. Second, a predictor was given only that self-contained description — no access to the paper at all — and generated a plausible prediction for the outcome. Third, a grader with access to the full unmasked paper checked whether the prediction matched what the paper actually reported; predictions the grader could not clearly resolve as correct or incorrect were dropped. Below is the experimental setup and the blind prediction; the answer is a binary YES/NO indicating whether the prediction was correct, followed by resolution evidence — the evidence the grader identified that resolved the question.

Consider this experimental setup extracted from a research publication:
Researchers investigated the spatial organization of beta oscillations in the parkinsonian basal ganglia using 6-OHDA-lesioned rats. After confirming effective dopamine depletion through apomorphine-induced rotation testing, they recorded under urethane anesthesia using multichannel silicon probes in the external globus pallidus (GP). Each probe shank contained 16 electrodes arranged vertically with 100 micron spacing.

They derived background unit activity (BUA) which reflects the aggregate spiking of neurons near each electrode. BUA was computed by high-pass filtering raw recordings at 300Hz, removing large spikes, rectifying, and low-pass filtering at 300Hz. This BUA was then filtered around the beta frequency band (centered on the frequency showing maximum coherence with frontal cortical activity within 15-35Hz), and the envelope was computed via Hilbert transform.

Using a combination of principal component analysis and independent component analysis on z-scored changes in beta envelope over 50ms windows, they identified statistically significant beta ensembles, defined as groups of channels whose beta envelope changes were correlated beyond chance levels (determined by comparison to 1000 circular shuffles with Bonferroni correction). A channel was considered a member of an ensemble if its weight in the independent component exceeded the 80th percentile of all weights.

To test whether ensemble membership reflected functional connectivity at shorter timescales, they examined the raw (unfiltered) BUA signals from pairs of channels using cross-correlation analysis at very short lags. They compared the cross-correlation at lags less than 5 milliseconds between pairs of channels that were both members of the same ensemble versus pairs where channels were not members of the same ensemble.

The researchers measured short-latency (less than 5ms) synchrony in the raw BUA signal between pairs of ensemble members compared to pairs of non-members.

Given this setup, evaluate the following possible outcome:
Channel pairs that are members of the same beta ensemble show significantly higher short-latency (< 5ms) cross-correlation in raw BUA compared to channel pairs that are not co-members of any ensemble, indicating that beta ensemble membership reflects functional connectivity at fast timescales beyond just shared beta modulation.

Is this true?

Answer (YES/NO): YES